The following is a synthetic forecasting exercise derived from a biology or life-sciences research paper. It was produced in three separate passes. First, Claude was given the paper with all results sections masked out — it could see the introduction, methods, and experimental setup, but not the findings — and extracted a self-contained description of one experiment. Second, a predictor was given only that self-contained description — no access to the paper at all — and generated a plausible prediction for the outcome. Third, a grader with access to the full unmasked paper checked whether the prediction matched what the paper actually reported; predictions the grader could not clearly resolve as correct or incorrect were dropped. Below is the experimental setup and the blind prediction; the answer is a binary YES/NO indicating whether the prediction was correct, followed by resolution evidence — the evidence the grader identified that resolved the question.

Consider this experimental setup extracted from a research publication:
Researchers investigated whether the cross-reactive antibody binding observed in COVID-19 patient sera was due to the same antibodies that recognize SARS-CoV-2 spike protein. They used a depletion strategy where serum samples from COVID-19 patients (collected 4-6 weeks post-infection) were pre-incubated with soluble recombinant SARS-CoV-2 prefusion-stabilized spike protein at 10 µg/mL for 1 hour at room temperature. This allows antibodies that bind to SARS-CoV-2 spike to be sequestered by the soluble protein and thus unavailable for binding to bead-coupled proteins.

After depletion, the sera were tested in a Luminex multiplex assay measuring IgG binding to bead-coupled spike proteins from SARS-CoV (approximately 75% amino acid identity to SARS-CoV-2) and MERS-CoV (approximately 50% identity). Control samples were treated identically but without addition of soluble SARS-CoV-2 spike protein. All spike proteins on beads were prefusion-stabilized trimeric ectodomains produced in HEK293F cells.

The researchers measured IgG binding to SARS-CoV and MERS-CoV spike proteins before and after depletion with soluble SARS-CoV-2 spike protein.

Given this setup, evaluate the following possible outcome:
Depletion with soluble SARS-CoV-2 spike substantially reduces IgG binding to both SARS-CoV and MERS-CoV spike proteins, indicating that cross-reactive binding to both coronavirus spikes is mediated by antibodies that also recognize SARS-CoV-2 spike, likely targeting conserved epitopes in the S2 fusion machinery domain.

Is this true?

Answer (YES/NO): YES